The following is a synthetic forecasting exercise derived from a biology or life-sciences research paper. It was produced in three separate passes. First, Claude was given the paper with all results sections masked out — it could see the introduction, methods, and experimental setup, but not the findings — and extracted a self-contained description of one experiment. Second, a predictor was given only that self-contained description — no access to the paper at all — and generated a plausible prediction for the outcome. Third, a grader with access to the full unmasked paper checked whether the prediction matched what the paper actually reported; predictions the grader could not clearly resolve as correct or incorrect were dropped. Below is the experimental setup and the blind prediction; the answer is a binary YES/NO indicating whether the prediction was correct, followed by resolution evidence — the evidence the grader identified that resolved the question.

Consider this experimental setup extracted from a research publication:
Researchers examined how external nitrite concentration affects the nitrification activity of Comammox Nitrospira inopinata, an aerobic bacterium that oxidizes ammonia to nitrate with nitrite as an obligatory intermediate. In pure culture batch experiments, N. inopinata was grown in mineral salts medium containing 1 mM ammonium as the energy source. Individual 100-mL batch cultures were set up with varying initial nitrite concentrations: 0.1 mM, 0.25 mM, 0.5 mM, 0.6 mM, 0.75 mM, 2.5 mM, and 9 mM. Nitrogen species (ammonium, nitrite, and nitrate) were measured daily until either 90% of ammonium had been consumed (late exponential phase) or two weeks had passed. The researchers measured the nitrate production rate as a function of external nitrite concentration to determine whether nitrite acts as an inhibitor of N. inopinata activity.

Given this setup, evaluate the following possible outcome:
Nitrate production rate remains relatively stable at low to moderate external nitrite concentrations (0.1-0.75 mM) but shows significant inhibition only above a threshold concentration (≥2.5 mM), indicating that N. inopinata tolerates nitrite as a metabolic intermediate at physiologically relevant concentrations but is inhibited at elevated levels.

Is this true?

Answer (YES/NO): NO